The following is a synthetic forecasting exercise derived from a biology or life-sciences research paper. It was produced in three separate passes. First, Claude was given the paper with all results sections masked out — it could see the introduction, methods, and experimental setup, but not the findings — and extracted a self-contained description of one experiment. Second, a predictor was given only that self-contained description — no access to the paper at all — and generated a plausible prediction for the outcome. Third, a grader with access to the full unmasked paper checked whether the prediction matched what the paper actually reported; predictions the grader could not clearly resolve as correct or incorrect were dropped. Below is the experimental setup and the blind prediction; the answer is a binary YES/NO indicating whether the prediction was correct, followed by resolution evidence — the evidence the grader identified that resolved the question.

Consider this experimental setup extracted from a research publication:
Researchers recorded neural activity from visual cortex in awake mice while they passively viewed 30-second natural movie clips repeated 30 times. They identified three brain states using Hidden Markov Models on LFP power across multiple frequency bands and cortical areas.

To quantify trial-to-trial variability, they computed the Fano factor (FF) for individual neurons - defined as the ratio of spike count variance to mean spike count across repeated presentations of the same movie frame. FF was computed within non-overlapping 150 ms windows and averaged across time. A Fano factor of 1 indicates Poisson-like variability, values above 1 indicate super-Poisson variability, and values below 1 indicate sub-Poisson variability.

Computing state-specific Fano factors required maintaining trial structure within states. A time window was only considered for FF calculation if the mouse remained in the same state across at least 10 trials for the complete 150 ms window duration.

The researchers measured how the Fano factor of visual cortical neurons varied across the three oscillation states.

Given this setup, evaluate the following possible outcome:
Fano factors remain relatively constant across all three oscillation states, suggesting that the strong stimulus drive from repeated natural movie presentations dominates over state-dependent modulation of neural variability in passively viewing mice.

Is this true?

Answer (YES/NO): NO